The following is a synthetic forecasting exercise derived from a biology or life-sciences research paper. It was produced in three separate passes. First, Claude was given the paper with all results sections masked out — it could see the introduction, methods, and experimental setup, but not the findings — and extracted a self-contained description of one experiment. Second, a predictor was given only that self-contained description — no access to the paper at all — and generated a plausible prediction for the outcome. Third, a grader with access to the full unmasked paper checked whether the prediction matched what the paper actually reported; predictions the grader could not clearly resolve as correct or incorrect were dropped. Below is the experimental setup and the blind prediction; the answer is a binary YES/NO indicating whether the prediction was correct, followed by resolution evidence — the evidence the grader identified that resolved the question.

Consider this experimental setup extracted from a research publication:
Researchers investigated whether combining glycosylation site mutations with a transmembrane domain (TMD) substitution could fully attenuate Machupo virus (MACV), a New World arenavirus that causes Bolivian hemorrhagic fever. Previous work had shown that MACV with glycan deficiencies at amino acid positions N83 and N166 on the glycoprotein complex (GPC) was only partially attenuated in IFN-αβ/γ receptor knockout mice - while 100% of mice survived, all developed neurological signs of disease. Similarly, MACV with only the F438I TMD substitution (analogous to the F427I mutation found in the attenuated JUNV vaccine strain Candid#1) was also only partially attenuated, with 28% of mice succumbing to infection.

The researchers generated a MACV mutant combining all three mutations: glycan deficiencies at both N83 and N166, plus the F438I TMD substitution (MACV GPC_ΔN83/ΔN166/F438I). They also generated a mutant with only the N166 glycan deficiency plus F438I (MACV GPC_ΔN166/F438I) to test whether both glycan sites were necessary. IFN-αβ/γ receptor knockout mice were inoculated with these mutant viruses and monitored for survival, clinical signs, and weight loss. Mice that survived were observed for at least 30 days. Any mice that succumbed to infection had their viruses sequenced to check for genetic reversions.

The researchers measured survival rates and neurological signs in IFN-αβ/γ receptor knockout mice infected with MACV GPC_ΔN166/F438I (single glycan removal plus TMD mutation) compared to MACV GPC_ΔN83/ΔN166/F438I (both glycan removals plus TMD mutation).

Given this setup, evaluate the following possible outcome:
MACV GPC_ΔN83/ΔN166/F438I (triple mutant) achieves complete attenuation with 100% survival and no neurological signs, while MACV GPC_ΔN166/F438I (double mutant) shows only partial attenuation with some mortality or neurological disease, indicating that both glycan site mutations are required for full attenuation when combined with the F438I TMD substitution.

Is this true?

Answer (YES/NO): YES